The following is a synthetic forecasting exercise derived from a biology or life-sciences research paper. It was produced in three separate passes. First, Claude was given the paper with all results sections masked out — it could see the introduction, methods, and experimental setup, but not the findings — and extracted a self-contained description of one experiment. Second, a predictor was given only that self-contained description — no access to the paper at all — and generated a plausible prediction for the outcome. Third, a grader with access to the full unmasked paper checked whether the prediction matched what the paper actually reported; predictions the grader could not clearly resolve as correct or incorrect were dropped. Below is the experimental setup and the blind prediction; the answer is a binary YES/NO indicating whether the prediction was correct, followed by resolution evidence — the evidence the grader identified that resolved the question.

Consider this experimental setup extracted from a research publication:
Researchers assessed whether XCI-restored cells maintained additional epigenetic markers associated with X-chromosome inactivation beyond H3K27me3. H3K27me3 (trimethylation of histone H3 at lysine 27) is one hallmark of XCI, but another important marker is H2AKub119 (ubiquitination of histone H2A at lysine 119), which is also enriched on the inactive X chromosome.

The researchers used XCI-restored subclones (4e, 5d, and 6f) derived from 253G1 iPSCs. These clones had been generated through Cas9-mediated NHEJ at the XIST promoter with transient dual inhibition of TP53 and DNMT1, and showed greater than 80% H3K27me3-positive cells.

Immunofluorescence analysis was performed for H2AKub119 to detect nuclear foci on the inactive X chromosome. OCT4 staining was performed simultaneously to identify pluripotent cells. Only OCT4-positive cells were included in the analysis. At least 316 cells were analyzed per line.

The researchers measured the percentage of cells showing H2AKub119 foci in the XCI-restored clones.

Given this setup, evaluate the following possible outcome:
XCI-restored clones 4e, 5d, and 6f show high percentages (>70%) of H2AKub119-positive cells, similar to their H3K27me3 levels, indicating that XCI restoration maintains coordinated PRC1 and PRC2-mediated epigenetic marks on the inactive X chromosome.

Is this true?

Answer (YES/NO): YES